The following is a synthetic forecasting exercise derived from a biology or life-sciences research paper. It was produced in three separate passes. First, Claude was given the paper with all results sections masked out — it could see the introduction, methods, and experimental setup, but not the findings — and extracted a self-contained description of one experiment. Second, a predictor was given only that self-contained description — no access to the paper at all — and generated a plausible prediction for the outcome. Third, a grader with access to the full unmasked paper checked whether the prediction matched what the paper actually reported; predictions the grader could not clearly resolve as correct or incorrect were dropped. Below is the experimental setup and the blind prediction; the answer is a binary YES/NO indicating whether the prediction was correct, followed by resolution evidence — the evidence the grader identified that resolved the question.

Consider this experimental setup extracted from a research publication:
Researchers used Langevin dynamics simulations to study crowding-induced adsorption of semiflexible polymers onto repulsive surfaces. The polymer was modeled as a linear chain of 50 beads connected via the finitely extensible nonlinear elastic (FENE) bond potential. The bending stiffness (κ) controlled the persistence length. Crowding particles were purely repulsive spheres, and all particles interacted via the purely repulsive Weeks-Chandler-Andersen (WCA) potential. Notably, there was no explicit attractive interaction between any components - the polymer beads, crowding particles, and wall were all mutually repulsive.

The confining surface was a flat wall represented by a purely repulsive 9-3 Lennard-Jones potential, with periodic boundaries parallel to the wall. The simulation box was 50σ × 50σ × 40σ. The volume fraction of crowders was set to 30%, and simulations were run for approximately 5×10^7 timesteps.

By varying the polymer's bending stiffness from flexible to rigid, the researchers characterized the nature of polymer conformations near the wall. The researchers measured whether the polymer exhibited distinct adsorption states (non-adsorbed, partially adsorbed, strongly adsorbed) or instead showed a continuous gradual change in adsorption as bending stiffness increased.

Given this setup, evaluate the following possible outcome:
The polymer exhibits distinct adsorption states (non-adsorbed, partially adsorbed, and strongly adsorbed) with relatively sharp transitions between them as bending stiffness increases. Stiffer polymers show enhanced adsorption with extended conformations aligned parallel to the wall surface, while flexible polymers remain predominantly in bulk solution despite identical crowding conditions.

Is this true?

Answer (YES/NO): YES